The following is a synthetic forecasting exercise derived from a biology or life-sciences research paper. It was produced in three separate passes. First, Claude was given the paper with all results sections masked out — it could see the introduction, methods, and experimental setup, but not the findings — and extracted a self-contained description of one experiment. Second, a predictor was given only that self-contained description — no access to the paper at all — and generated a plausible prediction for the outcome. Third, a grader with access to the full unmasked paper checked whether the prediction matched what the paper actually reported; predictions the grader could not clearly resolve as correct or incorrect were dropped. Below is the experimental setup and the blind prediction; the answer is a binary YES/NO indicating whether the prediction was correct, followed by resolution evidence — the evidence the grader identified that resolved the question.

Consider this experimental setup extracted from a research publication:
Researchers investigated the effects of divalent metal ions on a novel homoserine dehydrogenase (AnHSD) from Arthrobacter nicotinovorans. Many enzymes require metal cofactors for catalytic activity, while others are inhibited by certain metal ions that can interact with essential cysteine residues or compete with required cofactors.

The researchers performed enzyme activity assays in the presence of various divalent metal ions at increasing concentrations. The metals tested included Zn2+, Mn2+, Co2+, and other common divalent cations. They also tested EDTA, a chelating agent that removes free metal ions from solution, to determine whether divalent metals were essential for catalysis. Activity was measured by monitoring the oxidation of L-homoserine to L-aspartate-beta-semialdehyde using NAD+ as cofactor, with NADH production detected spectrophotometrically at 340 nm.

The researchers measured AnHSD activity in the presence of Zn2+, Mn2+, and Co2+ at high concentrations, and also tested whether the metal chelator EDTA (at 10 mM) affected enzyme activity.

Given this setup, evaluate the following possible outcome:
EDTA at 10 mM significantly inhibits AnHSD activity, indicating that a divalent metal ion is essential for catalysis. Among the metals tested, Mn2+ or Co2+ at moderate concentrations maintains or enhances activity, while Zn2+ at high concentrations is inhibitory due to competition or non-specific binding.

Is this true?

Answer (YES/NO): NO